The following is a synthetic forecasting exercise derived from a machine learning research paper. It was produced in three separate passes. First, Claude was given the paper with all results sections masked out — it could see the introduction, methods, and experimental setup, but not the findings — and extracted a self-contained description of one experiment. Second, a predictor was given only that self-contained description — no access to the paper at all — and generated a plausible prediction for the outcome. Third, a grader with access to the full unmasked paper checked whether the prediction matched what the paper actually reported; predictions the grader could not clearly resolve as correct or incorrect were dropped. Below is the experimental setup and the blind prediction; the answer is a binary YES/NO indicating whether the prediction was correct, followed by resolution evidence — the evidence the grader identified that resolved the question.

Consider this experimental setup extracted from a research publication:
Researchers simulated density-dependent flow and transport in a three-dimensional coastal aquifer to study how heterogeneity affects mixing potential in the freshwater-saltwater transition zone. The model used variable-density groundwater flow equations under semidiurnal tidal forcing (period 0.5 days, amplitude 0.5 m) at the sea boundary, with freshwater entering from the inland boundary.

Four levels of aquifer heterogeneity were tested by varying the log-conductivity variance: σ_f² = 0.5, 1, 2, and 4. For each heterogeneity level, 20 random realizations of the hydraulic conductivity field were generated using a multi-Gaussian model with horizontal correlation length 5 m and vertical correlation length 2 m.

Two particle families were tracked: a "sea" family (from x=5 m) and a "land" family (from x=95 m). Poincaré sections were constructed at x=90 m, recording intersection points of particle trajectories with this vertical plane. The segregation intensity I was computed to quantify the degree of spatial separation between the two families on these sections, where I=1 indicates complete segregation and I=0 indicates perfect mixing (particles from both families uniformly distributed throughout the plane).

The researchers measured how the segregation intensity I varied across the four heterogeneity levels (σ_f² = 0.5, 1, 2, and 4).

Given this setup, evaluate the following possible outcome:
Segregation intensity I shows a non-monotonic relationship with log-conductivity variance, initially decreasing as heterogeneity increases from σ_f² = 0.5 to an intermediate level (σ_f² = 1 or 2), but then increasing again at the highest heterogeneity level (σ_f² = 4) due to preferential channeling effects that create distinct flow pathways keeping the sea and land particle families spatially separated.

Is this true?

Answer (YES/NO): NO